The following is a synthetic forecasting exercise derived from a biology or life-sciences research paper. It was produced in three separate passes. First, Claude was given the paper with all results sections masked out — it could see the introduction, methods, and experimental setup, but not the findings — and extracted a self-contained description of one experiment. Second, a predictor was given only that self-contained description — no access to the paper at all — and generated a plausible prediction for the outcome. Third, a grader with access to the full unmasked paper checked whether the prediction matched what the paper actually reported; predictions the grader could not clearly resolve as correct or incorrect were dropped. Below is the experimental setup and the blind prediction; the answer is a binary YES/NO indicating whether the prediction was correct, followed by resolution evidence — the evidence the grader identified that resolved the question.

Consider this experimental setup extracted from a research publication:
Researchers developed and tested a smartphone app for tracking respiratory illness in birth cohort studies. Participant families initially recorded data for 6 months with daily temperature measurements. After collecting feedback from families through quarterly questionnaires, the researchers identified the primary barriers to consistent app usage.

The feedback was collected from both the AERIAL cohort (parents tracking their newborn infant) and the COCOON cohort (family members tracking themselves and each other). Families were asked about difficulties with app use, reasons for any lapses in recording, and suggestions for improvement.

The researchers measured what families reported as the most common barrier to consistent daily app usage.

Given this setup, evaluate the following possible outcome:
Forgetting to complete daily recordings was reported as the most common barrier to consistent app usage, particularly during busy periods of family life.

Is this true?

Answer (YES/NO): NO